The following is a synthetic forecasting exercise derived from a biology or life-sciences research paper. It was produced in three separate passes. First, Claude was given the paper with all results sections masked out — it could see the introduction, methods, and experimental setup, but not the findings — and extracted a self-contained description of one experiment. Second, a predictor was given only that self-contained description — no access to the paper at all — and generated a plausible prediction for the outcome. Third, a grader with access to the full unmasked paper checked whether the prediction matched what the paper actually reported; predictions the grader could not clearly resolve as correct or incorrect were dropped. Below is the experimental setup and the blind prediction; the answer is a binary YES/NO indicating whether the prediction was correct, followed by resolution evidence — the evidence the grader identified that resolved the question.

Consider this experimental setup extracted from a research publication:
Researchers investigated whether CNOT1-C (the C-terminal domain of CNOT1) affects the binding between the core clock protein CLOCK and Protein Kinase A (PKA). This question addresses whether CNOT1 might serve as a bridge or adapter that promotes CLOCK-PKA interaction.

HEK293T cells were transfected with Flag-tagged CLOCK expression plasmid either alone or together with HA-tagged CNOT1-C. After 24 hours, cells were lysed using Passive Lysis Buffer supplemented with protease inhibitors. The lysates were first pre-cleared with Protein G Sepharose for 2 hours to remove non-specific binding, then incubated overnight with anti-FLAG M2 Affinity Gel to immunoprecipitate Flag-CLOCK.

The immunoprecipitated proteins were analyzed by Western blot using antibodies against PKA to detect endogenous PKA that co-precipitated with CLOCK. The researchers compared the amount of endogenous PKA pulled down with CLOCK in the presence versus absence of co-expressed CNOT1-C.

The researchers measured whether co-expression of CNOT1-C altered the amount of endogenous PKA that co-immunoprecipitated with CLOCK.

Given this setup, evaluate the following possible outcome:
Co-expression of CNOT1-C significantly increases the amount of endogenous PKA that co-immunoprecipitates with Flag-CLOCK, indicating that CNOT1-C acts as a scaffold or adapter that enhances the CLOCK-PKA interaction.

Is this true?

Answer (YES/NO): YES